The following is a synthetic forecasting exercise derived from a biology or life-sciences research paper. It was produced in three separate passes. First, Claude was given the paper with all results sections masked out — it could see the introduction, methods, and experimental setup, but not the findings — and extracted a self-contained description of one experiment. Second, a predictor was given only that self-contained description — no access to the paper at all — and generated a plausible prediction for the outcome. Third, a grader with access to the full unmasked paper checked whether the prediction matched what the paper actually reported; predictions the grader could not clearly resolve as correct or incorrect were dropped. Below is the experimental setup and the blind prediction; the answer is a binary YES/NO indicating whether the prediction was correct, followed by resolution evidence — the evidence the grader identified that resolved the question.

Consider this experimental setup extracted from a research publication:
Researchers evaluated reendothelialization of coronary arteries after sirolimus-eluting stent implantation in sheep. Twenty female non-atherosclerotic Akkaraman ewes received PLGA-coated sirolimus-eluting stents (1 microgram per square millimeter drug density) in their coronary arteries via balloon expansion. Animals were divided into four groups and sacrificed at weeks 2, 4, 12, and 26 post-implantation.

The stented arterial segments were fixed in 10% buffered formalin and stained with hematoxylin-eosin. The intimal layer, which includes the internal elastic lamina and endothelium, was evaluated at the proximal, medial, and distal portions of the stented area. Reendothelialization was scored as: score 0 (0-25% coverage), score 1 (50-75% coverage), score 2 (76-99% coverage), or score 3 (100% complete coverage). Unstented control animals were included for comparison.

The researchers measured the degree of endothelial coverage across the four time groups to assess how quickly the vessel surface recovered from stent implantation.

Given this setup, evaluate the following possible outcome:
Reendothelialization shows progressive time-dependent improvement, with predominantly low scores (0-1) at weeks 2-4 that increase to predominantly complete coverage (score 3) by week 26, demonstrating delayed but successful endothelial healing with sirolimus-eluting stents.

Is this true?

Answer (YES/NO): NO